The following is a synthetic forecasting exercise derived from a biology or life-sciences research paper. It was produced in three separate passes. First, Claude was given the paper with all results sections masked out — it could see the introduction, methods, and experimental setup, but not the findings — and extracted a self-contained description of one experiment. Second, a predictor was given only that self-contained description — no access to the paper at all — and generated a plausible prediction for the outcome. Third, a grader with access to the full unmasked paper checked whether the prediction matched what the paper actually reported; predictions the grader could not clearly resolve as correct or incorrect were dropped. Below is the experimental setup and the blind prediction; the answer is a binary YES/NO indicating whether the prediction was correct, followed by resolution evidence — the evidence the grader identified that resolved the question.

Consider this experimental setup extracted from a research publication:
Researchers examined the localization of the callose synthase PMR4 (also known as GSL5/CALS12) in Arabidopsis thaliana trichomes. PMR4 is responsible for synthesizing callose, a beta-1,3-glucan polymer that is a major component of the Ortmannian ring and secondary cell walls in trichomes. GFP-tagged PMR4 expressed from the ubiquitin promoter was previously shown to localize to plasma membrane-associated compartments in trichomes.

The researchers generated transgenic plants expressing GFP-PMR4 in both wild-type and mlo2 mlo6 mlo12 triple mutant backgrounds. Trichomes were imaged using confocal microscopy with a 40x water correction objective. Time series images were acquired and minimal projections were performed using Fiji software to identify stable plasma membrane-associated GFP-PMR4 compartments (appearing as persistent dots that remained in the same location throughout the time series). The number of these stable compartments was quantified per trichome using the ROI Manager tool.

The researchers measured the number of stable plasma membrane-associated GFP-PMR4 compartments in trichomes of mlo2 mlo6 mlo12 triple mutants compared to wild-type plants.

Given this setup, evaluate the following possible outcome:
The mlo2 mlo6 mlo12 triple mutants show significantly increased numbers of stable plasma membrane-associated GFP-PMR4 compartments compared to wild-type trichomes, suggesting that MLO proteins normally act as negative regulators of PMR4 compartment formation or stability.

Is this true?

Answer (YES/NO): NO